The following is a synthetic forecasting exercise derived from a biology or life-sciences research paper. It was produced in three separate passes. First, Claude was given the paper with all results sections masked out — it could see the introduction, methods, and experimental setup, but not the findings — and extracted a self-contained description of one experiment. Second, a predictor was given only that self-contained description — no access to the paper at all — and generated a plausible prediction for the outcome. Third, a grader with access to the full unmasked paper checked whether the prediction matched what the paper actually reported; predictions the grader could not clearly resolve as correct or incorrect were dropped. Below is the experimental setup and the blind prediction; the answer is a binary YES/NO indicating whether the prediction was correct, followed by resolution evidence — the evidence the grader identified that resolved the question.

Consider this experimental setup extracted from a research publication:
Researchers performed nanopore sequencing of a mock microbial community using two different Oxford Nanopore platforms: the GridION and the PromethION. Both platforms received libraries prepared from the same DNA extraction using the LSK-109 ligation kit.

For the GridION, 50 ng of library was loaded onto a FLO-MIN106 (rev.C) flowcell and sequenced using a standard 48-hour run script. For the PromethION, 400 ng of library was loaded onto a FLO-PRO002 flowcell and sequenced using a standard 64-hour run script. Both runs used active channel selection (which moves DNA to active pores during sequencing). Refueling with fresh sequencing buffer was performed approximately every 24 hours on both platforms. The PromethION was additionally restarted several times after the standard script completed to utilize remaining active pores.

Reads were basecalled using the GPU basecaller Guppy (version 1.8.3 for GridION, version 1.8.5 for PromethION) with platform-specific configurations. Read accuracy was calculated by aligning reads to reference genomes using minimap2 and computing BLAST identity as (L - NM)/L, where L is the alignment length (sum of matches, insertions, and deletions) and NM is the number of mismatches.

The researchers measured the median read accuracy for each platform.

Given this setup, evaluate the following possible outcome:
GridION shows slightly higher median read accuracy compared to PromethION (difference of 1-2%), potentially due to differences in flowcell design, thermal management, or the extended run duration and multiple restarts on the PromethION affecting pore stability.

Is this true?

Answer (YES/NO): NO